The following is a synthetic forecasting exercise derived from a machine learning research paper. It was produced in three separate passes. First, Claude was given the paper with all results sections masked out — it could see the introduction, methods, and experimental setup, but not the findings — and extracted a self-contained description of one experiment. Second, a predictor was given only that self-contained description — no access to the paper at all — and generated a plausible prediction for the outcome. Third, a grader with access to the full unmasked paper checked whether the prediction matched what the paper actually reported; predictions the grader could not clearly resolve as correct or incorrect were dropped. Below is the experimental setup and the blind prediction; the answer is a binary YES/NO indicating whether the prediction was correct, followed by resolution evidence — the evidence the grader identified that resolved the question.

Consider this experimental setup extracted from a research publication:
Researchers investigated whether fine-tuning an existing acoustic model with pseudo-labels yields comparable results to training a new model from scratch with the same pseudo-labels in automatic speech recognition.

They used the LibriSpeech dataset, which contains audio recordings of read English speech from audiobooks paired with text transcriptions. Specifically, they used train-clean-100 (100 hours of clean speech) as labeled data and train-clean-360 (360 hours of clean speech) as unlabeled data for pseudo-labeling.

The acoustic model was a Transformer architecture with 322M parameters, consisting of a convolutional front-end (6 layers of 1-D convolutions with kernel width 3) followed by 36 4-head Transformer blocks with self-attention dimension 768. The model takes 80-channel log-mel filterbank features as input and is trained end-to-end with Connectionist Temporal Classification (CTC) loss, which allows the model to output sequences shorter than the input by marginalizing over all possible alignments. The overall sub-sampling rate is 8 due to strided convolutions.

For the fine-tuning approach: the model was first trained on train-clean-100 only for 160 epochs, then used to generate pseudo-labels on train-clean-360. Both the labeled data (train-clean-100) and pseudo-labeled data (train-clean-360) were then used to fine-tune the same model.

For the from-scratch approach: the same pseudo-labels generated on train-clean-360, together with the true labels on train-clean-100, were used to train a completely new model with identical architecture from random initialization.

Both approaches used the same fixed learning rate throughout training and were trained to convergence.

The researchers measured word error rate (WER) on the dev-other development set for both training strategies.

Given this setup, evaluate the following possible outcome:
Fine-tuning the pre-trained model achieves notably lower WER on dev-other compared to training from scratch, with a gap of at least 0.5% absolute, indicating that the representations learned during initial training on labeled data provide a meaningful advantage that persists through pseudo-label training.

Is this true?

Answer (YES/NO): NO